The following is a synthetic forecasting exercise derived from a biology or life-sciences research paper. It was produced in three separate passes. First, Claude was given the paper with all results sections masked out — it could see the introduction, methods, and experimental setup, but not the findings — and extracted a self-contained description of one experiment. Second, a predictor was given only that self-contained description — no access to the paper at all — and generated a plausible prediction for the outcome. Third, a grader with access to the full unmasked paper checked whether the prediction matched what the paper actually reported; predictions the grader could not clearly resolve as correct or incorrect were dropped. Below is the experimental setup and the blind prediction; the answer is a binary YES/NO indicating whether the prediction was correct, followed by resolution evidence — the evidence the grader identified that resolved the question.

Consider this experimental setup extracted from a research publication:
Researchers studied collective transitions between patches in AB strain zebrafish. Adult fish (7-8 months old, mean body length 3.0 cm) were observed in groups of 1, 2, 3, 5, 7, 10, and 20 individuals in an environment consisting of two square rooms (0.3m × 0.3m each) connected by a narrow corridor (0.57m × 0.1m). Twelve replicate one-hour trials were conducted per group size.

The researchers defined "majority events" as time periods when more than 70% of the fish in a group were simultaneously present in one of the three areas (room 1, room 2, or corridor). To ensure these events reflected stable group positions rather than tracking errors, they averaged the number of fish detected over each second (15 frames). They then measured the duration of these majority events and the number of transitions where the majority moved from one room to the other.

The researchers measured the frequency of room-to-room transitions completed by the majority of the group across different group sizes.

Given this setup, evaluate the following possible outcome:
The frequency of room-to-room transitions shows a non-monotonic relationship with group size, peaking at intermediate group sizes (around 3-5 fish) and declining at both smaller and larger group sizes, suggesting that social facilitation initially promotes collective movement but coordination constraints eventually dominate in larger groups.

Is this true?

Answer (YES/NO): NO